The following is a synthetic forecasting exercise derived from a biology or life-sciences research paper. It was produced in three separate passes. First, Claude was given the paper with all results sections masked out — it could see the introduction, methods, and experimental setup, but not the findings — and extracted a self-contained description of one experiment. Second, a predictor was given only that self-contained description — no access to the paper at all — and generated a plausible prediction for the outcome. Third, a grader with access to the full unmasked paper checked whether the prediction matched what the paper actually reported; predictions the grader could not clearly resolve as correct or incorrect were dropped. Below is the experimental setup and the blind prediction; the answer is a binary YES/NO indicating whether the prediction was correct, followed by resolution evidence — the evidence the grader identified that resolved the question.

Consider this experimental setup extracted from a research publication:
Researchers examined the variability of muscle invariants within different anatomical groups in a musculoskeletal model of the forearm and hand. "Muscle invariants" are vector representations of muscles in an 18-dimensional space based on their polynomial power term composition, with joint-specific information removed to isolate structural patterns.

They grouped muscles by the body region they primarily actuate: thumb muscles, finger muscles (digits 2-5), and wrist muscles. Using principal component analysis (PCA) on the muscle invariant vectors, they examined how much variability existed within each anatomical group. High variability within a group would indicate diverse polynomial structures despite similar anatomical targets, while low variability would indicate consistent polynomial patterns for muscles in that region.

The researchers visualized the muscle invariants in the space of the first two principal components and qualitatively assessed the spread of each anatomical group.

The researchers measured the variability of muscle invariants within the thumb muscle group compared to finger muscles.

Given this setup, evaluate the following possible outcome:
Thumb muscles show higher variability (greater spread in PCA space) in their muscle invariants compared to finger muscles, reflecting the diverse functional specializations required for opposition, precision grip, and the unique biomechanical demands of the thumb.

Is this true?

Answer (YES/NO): YES